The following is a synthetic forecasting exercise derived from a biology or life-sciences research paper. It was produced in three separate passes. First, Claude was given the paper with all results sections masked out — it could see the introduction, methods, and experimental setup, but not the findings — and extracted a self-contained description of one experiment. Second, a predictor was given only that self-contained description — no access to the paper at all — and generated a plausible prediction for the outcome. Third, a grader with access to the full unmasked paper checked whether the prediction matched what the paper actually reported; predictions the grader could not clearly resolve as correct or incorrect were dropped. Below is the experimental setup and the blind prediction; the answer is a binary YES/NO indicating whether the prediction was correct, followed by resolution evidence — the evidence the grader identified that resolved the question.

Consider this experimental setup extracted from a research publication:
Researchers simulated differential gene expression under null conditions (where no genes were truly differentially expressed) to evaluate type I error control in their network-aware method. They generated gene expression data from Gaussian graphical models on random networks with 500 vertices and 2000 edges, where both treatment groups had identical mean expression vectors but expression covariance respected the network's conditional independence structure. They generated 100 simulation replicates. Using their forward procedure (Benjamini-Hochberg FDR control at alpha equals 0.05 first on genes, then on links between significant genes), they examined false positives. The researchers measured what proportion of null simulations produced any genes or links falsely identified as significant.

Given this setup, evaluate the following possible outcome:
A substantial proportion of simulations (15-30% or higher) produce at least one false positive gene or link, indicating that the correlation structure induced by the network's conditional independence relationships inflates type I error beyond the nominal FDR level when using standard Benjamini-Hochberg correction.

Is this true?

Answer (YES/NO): NO